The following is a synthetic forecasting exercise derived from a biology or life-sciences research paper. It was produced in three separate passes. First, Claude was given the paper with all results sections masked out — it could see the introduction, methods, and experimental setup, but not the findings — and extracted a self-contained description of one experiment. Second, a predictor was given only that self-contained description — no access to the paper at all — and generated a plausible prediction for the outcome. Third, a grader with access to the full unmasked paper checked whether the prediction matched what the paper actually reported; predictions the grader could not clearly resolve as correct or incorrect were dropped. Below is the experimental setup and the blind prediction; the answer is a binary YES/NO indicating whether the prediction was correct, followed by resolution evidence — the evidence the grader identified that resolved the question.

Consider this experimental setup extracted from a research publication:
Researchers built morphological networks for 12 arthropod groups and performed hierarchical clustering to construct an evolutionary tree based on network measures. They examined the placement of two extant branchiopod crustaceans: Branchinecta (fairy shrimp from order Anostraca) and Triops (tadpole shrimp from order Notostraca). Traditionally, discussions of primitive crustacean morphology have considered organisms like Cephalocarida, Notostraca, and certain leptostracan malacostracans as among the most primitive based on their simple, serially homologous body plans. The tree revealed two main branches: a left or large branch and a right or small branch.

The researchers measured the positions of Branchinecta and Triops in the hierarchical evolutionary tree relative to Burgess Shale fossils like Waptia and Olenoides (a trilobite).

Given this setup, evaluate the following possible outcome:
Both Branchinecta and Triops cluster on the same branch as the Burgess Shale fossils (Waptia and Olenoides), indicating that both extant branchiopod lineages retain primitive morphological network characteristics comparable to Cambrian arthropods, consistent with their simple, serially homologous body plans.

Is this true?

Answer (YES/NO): NO